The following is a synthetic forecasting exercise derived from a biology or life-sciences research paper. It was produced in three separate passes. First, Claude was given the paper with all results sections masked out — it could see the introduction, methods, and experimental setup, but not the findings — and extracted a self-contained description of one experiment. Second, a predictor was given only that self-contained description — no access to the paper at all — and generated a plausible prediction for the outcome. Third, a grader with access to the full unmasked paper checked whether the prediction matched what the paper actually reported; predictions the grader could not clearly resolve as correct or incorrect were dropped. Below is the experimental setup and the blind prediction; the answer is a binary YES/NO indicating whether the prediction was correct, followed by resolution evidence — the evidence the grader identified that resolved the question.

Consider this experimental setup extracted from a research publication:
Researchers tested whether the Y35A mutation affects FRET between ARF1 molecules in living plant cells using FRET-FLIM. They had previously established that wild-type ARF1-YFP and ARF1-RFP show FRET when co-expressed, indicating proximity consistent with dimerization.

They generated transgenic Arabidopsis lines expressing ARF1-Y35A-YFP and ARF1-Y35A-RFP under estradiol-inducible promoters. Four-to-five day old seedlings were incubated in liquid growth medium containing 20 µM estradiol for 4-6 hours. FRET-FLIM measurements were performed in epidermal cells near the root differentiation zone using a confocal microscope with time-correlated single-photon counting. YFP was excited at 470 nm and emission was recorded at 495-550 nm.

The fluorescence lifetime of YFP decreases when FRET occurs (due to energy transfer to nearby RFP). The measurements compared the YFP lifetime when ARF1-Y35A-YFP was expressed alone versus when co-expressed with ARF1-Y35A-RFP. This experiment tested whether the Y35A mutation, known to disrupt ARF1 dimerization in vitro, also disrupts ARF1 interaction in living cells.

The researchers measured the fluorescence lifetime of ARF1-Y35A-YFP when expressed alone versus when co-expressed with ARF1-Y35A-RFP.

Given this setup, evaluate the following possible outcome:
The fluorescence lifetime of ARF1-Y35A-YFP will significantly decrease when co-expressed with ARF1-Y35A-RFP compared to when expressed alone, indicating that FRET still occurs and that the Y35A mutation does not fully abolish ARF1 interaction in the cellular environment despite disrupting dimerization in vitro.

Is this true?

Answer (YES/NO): NO